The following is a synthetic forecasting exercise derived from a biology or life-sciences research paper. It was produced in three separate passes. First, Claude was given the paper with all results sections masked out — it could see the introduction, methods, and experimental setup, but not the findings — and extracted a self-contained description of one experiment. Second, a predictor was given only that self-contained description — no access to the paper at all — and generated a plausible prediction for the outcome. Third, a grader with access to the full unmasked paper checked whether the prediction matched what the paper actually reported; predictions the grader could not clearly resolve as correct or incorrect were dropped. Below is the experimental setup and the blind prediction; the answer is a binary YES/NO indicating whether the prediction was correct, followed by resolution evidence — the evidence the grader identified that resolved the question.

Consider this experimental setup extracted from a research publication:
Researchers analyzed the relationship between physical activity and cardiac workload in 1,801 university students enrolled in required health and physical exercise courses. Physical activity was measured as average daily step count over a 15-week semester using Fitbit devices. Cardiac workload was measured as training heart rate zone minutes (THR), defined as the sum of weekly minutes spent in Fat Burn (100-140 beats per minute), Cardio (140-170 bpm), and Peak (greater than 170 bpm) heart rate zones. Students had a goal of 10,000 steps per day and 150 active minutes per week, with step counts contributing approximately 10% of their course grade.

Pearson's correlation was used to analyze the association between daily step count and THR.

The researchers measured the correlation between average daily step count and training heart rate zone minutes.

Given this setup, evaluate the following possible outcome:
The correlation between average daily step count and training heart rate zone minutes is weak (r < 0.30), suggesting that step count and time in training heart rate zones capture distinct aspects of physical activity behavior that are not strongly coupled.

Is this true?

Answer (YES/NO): YES